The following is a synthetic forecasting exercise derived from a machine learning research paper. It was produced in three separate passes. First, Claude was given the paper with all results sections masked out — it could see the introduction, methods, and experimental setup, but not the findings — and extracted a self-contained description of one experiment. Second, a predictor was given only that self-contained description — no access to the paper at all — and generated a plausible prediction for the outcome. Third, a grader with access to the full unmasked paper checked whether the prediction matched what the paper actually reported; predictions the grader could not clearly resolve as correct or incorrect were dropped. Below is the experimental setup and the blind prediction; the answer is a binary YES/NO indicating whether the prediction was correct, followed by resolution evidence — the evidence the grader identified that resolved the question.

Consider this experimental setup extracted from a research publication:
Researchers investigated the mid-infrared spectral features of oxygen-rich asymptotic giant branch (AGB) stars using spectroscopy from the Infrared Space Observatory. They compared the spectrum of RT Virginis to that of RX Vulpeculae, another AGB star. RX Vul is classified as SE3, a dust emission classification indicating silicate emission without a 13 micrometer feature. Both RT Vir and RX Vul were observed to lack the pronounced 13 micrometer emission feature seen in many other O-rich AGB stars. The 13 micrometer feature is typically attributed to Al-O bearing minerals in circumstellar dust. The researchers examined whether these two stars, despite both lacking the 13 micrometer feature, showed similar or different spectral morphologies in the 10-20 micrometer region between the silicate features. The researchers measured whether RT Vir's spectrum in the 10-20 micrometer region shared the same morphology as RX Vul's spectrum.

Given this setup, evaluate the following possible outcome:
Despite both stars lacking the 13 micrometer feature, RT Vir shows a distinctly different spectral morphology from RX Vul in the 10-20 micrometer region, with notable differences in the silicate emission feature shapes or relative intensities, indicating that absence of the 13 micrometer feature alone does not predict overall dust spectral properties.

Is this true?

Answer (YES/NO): YES